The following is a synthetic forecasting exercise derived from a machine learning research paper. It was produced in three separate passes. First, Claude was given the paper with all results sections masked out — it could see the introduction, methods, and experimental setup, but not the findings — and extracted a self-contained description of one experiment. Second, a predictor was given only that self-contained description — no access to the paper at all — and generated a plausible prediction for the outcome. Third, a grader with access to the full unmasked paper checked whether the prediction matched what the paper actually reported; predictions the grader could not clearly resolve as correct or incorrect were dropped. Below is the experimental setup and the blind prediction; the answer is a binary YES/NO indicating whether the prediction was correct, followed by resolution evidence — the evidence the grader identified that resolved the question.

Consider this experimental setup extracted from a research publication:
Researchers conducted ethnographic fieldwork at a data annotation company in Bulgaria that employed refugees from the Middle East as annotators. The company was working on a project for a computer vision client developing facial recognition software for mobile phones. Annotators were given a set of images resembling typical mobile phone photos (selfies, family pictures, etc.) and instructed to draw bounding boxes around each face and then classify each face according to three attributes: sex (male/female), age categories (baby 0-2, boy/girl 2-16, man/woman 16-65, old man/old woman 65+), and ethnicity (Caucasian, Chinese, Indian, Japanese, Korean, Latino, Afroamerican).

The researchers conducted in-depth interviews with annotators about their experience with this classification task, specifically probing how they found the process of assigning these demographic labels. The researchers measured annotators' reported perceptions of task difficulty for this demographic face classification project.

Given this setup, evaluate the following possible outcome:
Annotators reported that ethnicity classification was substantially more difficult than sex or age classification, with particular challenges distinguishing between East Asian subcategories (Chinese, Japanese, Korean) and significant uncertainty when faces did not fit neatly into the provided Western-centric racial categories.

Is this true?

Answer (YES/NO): NO